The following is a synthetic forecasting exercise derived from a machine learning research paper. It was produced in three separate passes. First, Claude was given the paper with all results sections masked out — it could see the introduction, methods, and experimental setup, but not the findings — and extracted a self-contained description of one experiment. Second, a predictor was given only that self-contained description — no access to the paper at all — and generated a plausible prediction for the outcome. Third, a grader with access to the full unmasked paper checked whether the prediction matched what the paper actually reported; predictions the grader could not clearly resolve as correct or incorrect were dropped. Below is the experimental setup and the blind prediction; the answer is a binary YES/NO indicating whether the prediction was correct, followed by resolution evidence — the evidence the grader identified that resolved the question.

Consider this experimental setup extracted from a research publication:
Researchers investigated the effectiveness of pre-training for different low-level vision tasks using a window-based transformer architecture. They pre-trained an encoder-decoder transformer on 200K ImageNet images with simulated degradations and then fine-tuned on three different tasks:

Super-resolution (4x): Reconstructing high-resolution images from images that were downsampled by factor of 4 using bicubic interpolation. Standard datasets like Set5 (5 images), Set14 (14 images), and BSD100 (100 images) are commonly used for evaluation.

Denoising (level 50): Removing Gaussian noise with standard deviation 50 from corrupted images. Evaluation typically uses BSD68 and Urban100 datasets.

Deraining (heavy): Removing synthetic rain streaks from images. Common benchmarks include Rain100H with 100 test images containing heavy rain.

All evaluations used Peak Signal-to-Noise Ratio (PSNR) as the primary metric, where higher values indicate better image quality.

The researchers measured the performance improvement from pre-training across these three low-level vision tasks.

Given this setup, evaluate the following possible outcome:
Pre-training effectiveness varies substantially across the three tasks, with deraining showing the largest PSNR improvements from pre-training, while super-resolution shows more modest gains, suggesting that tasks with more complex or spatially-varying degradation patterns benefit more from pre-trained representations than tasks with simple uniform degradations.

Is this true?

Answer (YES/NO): NO